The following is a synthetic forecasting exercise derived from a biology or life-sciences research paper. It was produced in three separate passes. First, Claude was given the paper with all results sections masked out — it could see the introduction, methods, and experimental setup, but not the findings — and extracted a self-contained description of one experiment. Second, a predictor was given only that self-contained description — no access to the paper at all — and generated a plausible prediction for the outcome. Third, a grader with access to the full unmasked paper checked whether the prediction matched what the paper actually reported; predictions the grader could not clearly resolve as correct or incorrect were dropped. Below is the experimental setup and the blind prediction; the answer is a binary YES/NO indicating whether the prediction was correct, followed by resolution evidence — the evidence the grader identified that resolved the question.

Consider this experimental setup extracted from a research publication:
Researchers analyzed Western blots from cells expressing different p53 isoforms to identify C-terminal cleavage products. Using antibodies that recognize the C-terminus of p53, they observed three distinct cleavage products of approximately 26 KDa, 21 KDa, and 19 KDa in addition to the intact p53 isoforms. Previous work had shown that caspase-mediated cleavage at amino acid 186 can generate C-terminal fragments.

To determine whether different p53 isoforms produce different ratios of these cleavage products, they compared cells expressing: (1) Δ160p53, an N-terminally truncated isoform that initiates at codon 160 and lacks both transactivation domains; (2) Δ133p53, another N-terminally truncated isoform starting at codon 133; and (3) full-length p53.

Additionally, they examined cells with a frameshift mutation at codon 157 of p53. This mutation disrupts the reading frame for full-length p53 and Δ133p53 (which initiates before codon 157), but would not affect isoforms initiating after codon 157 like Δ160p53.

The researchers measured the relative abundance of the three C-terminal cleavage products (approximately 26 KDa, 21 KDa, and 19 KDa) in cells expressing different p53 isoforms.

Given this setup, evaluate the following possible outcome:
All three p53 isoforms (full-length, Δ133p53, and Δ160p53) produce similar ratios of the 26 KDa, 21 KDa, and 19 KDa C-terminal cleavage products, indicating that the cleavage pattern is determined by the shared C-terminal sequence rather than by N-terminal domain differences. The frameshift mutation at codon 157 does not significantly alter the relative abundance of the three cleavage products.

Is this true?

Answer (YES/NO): NO